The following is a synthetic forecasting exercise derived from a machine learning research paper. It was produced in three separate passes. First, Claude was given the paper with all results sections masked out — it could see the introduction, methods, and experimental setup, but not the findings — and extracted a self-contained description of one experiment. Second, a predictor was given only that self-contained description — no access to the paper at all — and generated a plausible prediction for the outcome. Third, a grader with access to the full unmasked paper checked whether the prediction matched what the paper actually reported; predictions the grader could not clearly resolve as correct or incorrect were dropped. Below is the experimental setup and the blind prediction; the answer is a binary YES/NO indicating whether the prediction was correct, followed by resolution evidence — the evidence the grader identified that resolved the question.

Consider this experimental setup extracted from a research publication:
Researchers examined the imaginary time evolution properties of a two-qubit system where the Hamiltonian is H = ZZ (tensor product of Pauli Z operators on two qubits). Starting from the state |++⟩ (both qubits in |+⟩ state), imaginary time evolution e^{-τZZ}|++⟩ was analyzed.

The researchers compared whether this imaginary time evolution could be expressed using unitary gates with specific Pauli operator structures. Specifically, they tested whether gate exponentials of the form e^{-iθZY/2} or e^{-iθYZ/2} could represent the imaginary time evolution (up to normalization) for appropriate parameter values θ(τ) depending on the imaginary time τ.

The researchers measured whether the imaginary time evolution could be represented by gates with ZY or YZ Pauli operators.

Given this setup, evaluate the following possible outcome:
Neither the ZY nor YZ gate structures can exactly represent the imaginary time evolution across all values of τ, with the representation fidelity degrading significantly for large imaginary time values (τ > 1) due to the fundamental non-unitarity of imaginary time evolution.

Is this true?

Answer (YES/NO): NO